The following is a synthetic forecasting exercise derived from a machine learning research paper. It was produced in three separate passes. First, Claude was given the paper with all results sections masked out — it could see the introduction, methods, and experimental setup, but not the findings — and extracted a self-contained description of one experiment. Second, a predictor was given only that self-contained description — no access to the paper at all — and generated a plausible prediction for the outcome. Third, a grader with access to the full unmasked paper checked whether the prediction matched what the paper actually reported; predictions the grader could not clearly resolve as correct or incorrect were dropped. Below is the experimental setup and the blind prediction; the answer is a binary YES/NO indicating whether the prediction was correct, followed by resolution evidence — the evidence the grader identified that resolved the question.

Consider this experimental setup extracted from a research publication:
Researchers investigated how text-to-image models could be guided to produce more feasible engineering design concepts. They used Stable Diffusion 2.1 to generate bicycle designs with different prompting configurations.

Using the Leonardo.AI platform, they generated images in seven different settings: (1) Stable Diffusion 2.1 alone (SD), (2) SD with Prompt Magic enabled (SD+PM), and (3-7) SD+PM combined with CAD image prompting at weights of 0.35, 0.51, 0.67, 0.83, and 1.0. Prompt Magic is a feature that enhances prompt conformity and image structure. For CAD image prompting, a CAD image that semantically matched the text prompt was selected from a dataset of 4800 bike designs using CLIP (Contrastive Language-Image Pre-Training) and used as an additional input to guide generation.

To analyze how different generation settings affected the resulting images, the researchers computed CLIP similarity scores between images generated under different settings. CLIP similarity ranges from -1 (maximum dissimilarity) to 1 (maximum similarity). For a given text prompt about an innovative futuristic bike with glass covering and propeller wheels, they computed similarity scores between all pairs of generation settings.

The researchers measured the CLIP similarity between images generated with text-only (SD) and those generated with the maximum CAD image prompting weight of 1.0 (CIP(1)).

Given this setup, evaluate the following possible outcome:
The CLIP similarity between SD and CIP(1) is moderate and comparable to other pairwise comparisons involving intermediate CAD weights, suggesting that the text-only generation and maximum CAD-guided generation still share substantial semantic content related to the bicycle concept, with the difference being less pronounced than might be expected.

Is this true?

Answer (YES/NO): NO